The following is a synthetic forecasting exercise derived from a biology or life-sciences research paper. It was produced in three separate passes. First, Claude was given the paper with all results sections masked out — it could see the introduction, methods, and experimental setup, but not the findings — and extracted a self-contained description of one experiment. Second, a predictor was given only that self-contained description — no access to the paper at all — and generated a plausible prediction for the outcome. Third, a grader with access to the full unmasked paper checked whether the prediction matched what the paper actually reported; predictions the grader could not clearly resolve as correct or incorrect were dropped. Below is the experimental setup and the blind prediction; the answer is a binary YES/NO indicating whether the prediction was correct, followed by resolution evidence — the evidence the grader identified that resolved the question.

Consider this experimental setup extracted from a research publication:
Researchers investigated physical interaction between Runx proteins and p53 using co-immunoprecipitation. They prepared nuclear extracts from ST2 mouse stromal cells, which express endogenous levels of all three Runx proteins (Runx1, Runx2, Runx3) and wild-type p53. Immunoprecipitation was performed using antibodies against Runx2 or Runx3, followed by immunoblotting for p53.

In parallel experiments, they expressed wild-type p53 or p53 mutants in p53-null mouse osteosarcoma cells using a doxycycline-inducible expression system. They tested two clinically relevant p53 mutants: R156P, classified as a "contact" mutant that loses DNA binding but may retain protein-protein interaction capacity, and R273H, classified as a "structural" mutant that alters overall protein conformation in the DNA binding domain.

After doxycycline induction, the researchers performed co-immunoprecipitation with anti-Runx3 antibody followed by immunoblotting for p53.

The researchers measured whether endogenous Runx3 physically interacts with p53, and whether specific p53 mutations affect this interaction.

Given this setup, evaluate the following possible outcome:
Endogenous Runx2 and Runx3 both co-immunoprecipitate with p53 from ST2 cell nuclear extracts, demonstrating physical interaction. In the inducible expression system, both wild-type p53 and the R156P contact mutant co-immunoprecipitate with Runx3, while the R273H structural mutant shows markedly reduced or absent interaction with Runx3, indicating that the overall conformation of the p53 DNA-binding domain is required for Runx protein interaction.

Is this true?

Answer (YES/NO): NO